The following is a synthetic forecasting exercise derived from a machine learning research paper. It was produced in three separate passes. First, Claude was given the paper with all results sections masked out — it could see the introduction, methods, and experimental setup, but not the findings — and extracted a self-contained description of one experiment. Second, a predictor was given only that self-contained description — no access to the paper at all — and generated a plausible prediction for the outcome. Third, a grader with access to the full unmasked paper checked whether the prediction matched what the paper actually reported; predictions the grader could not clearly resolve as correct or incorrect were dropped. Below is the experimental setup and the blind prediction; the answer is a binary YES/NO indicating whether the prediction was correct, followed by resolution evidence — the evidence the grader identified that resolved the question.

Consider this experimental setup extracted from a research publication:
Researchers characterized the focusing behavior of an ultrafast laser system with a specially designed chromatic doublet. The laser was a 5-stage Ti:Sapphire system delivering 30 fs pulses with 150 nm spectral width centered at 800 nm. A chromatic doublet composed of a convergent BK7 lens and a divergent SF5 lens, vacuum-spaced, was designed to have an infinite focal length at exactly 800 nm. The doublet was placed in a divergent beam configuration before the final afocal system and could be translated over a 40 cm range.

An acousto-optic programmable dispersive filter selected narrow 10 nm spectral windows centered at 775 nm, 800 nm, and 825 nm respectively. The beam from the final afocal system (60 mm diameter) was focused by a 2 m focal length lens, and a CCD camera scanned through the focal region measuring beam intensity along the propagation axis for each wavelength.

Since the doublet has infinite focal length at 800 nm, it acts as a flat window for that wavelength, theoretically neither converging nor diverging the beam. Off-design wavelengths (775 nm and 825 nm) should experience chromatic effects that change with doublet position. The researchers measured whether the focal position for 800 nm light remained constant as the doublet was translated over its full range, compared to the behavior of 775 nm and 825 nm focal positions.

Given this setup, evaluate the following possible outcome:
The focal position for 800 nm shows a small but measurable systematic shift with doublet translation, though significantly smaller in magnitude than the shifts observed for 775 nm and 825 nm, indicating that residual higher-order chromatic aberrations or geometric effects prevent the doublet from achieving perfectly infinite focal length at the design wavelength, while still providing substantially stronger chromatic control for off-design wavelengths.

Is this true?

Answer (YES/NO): NO